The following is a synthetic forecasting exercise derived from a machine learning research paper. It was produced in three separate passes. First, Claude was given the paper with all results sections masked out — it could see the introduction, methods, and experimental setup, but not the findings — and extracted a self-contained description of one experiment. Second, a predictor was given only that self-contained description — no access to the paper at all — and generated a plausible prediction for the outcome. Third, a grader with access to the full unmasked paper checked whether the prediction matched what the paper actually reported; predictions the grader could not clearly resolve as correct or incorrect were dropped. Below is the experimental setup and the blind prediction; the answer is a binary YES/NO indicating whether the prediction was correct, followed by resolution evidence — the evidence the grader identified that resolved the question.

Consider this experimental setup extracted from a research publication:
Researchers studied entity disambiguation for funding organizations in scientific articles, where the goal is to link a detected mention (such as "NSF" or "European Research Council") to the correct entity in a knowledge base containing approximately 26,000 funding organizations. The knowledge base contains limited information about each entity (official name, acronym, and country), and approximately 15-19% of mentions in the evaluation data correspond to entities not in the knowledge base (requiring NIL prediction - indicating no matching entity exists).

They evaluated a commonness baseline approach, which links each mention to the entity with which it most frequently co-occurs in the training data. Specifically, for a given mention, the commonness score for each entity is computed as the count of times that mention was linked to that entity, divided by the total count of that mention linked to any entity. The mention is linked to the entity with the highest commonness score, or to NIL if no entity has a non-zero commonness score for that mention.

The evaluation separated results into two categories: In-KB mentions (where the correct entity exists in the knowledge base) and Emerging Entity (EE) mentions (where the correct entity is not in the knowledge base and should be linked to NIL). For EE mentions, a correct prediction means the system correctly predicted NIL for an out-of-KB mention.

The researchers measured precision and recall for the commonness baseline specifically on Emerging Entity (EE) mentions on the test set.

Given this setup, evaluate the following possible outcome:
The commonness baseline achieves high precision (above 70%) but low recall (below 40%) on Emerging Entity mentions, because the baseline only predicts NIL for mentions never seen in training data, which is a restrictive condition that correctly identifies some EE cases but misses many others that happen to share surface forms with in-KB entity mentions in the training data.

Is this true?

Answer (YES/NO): NO